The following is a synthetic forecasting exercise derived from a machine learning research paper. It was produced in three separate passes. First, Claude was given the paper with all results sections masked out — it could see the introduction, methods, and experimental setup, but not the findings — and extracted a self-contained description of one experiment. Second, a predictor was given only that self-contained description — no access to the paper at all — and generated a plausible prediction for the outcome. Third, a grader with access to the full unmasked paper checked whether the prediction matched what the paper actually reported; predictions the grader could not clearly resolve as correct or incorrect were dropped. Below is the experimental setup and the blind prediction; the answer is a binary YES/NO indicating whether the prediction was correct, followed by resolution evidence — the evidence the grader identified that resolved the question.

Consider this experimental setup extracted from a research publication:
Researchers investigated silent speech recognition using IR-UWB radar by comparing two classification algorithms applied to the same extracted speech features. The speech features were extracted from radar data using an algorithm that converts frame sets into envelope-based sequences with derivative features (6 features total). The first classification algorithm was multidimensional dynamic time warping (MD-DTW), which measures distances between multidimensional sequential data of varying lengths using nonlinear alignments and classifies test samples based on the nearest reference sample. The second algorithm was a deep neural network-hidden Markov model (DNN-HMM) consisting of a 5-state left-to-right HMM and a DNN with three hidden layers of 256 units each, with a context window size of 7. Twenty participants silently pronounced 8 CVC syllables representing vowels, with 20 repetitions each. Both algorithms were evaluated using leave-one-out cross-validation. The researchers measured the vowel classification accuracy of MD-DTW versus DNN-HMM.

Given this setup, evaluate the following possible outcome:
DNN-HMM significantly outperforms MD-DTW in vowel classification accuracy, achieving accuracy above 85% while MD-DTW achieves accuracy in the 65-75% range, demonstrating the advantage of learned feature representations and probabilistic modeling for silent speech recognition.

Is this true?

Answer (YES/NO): NO